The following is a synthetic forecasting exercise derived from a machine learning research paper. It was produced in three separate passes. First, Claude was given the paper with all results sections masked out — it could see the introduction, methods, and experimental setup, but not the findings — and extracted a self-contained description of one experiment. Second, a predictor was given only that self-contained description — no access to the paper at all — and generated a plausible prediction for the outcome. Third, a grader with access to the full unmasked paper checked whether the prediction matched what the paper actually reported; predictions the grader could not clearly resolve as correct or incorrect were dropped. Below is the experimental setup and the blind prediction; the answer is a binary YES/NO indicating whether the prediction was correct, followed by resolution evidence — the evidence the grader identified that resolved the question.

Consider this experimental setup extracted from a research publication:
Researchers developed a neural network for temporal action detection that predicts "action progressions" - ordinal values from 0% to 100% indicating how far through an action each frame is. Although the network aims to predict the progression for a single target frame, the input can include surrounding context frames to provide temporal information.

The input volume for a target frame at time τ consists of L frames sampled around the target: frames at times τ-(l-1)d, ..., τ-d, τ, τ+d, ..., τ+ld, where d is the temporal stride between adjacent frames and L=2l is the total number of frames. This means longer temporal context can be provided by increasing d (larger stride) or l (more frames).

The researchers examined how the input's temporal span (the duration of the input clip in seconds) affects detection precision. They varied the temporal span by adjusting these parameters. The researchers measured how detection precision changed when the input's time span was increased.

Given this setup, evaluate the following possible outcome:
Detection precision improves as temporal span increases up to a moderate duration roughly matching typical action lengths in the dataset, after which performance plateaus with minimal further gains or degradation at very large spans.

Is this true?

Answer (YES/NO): NO